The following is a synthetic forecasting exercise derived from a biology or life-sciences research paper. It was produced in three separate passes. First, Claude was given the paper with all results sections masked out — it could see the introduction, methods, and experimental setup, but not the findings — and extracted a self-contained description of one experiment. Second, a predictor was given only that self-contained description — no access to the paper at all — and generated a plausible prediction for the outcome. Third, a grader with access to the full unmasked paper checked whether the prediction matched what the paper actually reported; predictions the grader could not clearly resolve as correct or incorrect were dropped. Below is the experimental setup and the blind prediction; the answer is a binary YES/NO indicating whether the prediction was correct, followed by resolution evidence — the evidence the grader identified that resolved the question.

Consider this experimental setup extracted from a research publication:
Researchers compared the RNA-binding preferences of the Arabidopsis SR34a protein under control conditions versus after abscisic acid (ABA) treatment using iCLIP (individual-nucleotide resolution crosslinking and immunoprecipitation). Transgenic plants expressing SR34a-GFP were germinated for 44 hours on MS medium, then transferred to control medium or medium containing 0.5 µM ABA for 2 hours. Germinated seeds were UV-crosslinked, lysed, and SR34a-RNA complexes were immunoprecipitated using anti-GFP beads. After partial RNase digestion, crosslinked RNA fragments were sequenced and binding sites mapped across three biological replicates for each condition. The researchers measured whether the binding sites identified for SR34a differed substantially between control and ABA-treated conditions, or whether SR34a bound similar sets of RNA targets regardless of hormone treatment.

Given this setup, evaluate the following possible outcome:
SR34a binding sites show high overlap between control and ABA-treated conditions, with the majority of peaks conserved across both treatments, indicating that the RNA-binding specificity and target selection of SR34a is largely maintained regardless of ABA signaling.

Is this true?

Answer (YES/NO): YES